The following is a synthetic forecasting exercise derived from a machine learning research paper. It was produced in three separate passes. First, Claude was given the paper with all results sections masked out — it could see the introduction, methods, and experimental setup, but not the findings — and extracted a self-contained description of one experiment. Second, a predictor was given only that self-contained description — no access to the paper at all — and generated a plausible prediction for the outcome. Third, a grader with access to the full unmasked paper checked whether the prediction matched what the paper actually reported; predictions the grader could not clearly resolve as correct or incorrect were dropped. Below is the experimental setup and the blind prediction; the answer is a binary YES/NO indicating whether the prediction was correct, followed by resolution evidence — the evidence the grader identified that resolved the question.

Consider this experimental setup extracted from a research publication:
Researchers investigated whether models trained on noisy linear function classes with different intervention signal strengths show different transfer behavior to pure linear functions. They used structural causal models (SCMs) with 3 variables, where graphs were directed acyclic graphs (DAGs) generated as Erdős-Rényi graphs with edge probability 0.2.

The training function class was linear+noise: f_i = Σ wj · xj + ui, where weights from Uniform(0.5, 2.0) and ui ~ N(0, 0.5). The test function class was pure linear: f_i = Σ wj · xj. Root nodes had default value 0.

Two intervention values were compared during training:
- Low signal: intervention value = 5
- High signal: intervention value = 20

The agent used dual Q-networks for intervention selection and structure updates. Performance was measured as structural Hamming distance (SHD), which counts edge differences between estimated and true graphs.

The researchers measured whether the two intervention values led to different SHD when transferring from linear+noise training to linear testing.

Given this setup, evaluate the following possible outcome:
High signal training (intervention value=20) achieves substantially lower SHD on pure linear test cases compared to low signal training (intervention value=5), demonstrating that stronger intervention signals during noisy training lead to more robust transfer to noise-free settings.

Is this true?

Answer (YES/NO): YES